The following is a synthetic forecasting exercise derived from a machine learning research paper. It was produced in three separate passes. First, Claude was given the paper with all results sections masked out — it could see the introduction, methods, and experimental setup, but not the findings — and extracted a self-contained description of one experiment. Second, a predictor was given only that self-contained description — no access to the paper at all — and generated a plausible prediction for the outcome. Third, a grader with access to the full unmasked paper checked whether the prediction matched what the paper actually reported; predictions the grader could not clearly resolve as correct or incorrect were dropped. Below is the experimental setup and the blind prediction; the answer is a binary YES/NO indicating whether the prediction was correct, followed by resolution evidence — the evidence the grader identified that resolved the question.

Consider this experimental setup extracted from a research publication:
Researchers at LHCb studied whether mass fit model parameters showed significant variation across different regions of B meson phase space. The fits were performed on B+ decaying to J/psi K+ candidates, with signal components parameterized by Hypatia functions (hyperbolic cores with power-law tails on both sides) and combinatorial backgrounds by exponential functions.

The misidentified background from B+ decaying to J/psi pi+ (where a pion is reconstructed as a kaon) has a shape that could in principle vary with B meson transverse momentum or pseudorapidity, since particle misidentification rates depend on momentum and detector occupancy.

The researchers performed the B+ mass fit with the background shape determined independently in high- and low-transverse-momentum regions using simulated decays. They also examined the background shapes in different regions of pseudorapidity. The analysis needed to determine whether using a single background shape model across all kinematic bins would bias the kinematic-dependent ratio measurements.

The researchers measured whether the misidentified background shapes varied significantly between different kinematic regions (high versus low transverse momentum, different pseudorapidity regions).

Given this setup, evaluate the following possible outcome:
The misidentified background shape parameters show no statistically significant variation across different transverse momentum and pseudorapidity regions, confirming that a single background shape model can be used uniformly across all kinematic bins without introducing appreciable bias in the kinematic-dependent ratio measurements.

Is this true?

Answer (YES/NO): YES